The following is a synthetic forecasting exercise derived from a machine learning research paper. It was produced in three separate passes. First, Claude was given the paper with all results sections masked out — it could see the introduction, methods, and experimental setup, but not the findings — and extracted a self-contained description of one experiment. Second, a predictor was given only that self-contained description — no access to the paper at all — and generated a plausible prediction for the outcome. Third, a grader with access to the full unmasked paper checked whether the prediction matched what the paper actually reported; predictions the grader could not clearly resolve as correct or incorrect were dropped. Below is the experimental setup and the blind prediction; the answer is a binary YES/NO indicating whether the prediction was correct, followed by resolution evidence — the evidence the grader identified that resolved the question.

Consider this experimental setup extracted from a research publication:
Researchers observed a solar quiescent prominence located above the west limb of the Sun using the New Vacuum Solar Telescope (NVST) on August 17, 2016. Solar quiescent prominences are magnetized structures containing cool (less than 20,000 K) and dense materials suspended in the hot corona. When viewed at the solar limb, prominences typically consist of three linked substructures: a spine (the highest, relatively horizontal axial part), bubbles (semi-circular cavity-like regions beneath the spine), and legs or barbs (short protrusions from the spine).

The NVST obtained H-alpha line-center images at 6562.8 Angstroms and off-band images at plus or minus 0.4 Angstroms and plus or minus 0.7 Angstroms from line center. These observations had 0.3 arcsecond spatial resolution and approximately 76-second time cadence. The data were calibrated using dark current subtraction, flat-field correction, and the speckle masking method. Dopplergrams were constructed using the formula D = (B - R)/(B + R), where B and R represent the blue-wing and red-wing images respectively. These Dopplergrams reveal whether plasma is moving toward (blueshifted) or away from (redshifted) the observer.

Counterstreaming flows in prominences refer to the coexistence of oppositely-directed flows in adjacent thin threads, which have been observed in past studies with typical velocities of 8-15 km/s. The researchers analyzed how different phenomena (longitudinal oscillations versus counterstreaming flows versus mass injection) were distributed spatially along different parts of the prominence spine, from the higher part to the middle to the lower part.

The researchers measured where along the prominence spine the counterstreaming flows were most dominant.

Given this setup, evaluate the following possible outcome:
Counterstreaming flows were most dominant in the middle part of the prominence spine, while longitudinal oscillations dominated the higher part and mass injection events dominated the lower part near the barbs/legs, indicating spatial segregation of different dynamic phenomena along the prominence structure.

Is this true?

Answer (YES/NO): YES